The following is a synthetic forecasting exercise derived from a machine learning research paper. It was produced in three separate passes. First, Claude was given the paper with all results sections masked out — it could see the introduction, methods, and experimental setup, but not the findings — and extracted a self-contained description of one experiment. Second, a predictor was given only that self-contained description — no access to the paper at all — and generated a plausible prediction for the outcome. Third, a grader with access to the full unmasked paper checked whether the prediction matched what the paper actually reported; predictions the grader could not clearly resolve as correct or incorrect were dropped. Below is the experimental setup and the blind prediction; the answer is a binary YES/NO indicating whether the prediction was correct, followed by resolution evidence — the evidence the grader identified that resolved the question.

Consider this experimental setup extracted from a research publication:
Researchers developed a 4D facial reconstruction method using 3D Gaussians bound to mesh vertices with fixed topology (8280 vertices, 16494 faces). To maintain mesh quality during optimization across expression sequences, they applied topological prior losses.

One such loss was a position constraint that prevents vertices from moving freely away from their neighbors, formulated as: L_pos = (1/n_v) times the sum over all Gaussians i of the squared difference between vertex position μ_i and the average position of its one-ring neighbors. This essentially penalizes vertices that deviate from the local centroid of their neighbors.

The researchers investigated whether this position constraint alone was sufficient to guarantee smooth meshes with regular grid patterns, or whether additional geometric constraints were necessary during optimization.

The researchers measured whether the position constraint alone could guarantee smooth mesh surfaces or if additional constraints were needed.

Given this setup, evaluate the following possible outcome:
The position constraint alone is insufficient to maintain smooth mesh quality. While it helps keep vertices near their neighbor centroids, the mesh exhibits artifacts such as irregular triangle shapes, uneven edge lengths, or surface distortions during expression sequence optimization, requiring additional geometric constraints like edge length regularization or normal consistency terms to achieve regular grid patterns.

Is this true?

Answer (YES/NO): YES